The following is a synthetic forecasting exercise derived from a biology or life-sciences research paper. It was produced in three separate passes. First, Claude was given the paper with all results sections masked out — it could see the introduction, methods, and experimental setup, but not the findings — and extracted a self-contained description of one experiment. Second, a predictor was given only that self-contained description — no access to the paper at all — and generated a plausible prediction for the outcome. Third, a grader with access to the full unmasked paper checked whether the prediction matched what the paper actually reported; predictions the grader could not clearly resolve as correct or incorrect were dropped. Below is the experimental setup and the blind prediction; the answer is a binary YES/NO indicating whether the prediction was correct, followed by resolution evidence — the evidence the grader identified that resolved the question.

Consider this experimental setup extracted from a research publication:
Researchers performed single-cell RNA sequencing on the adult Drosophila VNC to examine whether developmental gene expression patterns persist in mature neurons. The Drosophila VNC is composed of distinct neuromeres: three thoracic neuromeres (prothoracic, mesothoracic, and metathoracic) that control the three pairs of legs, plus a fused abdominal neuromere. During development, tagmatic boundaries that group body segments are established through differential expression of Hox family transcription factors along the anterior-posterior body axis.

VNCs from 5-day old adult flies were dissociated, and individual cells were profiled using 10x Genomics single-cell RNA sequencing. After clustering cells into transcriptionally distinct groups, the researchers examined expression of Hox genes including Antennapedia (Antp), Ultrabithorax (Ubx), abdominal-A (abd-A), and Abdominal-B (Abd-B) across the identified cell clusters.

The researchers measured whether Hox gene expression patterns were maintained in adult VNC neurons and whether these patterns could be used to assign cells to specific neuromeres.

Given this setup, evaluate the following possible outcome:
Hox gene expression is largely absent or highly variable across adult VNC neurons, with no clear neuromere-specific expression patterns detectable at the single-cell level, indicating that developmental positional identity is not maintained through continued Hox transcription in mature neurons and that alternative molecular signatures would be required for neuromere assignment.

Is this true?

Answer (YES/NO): NO